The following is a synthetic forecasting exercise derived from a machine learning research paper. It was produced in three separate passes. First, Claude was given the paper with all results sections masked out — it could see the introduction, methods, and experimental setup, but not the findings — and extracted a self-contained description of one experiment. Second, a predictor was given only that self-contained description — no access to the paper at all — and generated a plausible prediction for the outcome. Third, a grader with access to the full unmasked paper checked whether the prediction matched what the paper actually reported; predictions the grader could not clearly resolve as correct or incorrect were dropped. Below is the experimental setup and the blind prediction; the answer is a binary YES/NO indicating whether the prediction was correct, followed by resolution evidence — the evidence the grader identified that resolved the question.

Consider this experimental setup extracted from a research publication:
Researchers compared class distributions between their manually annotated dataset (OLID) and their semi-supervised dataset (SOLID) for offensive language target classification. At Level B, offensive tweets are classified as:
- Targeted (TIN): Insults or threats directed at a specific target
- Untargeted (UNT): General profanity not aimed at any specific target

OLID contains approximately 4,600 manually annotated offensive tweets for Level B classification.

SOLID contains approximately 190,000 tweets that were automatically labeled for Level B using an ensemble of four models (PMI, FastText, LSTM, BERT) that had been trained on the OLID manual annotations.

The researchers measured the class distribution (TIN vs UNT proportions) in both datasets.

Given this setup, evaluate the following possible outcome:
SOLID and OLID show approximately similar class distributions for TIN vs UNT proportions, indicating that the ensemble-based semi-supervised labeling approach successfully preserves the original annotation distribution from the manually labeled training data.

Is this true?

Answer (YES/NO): NO